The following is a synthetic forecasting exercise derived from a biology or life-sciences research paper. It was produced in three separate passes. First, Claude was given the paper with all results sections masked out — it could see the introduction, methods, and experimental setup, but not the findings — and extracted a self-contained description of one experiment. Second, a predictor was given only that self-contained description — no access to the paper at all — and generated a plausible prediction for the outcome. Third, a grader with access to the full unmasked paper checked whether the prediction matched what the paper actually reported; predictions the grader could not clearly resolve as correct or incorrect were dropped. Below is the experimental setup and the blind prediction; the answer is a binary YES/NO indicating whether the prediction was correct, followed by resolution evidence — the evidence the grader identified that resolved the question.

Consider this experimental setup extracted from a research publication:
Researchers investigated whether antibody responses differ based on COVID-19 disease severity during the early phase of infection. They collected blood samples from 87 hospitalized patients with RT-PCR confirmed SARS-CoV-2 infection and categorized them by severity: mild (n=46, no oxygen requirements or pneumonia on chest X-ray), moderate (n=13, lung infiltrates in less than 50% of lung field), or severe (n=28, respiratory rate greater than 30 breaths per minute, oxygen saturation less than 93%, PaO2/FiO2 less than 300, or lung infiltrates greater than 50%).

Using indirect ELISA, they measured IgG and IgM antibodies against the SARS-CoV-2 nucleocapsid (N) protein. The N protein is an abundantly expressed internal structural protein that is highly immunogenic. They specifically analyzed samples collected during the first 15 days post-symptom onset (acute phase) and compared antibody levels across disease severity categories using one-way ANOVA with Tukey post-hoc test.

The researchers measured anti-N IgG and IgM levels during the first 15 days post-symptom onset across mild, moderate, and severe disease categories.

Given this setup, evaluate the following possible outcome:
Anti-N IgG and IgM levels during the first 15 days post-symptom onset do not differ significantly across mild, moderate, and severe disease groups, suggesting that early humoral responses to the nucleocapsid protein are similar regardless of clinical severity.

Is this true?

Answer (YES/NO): NO